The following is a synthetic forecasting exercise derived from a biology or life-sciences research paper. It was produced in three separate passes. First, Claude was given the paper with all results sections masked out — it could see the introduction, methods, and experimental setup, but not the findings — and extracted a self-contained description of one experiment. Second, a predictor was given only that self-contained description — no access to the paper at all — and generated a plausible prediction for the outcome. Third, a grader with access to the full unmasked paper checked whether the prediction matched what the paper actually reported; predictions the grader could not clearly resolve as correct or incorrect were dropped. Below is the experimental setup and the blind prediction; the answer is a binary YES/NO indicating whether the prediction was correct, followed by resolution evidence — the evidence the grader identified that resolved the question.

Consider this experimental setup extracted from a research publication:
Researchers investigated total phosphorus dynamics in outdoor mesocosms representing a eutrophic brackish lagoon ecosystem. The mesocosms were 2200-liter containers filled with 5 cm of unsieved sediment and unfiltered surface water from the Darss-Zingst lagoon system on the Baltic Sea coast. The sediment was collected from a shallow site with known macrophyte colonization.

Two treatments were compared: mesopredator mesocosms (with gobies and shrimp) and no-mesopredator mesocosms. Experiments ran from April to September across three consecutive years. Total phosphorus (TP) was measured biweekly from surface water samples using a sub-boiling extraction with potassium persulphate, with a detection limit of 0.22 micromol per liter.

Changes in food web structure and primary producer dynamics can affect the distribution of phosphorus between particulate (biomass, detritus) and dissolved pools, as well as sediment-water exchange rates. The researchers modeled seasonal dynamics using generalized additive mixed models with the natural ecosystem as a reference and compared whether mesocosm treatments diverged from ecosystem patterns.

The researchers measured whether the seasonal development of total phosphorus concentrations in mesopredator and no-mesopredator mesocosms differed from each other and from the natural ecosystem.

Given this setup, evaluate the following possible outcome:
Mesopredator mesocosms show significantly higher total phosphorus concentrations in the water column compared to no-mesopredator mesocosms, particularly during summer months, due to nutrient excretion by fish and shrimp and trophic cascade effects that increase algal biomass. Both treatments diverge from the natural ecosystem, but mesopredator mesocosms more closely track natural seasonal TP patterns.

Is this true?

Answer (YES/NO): NO